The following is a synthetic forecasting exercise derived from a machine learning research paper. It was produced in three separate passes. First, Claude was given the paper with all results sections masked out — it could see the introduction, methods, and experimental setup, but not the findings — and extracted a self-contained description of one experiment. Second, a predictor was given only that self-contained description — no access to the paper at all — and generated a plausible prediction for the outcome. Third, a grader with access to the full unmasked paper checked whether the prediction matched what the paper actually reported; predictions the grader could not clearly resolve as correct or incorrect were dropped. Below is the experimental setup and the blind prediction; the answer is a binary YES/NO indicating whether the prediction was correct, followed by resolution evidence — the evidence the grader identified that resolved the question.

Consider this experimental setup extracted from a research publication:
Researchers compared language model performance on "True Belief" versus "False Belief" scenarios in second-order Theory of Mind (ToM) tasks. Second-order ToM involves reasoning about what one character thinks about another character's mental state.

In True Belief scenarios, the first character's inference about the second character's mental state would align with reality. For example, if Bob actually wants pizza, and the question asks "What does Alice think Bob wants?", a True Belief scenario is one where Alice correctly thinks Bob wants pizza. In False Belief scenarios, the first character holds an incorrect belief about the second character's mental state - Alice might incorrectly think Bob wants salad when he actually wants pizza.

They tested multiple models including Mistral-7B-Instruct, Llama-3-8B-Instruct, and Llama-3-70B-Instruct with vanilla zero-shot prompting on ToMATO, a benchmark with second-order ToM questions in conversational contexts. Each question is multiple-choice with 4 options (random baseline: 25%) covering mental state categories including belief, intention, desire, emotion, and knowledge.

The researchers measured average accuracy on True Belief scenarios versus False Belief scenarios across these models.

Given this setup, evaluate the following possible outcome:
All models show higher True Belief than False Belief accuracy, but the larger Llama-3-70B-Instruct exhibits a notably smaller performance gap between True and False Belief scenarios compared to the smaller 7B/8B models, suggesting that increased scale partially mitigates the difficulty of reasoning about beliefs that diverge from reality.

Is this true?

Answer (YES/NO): NO